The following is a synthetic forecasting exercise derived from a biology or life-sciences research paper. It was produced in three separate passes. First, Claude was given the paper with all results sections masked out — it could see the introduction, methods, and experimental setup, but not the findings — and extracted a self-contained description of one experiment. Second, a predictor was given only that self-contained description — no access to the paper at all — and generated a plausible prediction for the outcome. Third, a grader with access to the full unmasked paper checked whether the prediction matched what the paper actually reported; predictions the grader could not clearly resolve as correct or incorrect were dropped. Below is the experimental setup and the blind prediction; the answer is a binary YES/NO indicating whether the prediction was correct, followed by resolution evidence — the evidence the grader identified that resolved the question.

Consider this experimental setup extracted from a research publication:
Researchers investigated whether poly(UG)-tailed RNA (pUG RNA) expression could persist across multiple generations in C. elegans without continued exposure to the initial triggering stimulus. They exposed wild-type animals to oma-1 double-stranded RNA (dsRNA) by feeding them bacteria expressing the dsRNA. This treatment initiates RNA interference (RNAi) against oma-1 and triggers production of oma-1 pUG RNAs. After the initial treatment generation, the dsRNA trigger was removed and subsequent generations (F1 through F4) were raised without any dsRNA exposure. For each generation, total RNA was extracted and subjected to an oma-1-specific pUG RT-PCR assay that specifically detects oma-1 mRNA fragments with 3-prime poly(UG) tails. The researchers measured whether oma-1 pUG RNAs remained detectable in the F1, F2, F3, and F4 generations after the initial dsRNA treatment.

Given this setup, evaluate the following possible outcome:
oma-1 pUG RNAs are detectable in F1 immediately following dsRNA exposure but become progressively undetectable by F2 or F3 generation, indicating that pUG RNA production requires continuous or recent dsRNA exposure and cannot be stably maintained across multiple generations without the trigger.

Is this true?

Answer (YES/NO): NO